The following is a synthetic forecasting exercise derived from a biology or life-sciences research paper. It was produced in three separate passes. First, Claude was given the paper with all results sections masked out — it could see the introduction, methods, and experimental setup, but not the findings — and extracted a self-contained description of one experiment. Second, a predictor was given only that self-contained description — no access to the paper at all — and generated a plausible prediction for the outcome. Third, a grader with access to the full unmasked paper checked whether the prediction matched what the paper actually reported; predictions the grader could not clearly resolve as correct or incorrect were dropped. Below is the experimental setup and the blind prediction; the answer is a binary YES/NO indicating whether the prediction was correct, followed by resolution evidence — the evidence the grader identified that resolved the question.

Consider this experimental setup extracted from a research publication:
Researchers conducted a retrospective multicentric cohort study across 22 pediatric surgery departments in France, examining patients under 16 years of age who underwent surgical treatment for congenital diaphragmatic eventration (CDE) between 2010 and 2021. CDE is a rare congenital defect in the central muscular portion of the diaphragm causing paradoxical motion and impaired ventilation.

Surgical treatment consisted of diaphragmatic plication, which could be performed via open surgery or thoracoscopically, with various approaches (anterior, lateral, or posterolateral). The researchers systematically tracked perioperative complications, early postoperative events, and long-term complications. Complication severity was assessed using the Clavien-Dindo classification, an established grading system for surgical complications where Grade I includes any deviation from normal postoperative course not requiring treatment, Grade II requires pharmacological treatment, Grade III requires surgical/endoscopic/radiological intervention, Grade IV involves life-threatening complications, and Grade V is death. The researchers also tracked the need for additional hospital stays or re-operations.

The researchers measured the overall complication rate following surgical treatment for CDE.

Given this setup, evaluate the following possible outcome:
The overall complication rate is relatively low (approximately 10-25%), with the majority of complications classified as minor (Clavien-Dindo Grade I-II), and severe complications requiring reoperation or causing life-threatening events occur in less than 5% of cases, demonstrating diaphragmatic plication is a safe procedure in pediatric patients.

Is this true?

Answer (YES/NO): NO